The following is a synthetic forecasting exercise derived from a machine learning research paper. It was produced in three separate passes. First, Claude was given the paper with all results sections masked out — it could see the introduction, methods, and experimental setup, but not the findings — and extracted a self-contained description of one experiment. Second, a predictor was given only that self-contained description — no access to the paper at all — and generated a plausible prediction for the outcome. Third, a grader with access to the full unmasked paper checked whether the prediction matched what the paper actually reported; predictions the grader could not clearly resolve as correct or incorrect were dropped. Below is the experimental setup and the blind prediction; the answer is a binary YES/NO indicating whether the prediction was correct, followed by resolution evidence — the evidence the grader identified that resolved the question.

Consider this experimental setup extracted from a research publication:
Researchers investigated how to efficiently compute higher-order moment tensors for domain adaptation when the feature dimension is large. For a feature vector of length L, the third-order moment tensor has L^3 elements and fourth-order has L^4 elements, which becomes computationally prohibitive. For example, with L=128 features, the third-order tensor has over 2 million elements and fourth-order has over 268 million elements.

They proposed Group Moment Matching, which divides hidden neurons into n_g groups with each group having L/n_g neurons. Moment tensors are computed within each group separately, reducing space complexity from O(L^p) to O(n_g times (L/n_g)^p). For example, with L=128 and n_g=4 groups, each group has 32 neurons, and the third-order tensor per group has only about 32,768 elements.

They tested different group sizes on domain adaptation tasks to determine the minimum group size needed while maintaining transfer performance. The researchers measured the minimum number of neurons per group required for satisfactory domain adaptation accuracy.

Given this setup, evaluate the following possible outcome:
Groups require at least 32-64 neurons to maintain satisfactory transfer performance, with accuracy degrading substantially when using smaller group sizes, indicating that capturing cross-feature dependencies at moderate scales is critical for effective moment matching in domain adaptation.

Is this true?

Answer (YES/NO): NO